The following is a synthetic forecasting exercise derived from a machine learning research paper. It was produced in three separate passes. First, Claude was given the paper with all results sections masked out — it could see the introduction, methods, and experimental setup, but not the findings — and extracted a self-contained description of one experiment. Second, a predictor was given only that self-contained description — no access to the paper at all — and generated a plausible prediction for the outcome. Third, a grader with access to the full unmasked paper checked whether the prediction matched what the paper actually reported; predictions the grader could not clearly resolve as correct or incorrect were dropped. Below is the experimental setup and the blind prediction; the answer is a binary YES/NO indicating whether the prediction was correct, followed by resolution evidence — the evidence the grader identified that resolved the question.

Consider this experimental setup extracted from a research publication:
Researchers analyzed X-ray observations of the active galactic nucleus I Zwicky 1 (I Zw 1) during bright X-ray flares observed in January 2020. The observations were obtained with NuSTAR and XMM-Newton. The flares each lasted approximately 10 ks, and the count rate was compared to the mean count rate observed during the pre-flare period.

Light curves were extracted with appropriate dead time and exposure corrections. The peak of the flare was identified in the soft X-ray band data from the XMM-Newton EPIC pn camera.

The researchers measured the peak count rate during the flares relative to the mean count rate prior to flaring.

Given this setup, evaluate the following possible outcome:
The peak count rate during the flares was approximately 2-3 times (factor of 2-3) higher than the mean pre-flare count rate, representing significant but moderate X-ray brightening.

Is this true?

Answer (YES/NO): YES